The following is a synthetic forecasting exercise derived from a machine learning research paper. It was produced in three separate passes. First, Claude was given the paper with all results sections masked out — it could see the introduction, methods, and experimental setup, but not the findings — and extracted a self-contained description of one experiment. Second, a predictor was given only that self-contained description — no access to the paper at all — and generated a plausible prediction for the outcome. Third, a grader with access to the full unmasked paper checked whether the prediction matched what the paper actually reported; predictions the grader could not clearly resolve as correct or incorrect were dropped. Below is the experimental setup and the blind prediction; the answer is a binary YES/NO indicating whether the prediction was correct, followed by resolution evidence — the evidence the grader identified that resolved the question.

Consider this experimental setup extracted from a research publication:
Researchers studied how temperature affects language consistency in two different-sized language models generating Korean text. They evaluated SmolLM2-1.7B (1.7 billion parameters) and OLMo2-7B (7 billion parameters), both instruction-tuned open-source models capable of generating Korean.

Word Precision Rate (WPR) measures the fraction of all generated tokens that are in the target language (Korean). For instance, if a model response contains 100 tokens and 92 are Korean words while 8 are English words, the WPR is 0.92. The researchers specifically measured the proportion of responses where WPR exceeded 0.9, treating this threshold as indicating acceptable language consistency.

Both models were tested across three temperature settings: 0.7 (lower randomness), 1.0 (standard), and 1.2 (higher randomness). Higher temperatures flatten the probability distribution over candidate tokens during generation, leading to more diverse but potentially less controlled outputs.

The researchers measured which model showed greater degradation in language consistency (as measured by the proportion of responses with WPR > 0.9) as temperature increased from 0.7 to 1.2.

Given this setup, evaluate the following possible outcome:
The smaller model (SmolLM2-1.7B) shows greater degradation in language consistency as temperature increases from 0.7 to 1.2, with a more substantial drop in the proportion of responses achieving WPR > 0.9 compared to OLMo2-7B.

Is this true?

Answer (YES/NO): NO